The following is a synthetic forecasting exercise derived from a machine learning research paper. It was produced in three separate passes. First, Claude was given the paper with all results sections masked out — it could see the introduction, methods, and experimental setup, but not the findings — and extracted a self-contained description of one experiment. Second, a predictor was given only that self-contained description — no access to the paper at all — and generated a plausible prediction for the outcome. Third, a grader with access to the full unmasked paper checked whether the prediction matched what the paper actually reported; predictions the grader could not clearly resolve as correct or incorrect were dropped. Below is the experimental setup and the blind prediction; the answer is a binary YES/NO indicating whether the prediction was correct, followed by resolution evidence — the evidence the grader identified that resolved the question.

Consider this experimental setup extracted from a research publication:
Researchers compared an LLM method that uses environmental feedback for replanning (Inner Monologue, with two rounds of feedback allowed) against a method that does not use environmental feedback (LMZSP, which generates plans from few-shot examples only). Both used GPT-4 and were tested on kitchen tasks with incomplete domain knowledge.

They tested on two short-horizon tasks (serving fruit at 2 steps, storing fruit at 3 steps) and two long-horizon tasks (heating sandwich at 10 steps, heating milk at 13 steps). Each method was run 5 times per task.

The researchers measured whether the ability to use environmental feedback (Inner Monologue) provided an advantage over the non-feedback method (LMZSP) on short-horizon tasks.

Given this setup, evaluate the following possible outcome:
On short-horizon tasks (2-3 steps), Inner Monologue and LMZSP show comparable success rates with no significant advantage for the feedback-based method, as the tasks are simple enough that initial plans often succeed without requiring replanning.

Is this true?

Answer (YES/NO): NO